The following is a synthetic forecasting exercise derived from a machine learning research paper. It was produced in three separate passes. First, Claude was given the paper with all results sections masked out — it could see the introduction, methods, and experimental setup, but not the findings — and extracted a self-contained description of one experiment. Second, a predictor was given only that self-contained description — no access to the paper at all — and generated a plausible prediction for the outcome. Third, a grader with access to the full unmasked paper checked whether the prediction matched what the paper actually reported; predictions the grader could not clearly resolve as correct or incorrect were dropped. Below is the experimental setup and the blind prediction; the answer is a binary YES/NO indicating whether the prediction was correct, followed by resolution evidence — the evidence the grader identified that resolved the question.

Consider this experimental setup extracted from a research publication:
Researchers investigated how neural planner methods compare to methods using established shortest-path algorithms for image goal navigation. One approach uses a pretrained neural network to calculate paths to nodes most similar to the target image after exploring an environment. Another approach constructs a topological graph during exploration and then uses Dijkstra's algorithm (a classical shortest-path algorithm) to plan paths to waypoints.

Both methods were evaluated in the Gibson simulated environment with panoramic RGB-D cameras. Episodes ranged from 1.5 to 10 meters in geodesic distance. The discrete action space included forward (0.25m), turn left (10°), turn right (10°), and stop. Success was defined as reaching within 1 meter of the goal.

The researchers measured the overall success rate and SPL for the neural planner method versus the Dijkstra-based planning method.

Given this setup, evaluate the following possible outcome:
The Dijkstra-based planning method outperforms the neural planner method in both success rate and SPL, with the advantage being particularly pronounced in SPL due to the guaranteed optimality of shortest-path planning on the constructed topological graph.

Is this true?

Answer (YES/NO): NO